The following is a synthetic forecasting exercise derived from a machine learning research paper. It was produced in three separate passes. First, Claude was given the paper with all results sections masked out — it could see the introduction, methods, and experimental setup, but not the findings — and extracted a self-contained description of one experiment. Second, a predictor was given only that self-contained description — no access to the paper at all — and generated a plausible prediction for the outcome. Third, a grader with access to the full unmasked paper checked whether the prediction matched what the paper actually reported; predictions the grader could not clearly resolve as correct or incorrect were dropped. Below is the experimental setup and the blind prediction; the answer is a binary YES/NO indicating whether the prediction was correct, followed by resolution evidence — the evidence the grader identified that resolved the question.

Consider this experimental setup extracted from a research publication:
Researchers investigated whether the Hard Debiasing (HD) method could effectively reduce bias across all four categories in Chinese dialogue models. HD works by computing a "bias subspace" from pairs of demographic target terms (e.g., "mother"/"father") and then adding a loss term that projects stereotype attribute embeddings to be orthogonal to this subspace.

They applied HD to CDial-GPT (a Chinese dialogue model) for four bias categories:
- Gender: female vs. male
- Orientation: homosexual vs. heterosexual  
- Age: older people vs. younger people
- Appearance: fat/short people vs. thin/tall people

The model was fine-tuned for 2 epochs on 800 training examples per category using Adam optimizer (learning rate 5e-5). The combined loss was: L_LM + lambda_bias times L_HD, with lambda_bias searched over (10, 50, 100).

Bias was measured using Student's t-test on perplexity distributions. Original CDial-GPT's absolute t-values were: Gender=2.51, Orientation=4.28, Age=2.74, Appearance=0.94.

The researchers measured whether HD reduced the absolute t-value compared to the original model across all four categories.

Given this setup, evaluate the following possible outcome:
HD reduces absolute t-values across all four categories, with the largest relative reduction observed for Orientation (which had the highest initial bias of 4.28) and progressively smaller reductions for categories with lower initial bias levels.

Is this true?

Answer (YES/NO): NO